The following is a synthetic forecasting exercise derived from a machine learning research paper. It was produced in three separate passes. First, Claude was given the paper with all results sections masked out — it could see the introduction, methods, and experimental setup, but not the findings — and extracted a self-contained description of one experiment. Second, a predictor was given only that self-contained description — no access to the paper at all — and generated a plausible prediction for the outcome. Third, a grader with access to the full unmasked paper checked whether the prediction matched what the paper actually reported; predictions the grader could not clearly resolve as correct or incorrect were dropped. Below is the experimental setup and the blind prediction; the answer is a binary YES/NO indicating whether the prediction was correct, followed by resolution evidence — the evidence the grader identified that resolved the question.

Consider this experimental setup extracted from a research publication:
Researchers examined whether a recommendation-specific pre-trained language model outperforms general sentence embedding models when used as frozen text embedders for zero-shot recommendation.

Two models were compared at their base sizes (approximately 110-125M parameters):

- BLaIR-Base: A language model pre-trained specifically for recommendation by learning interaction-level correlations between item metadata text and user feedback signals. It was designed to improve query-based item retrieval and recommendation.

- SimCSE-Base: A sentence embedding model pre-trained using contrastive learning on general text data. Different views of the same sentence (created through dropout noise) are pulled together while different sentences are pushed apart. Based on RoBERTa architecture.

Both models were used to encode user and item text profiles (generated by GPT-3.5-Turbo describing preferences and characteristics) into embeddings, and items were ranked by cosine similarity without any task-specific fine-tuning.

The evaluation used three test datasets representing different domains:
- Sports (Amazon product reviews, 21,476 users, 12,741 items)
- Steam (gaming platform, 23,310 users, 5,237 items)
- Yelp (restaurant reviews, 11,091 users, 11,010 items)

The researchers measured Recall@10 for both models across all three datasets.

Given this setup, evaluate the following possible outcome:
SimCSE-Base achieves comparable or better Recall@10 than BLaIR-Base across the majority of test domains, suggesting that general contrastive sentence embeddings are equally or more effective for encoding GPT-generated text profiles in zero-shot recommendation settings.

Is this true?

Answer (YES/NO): NO